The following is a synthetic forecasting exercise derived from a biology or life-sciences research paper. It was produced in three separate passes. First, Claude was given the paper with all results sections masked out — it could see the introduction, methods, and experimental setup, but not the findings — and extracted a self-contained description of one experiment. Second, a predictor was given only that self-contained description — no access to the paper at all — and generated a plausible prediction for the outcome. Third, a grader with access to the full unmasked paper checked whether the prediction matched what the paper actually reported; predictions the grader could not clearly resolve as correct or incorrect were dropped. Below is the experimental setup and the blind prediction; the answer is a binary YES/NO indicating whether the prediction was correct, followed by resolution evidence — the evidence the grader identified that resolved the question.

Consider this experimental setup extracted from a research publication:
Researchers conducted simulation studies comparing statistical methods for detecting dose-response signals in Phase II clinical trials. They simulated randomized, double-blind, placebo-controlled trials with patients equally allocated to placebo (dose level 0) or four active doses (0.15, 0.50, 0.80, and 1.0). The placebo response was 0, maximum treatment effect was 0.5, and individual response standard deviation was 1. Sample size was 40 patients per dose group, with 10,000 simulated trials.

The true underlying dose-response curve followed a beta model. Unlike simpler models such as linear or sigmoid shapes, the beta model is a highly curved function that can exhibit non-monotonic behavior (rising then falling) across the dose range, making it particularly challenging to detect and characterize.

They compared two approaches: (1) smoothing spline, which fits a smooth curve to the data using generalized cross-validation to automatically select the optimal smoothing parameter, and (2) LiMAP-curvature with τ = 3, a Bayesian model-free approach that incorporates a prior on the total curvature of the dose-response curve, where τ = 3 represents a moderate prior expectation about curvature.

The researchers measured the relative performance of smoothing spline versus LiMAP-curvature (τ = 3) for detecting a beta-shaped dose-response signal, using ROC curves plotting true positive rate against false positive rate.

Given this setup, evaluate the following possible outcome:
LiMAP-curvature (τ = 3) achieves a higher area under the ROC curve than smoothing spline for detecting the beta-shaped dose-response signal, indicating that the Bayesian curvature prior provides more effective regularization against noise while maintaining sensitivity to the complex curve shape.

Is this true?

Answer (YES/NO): NO